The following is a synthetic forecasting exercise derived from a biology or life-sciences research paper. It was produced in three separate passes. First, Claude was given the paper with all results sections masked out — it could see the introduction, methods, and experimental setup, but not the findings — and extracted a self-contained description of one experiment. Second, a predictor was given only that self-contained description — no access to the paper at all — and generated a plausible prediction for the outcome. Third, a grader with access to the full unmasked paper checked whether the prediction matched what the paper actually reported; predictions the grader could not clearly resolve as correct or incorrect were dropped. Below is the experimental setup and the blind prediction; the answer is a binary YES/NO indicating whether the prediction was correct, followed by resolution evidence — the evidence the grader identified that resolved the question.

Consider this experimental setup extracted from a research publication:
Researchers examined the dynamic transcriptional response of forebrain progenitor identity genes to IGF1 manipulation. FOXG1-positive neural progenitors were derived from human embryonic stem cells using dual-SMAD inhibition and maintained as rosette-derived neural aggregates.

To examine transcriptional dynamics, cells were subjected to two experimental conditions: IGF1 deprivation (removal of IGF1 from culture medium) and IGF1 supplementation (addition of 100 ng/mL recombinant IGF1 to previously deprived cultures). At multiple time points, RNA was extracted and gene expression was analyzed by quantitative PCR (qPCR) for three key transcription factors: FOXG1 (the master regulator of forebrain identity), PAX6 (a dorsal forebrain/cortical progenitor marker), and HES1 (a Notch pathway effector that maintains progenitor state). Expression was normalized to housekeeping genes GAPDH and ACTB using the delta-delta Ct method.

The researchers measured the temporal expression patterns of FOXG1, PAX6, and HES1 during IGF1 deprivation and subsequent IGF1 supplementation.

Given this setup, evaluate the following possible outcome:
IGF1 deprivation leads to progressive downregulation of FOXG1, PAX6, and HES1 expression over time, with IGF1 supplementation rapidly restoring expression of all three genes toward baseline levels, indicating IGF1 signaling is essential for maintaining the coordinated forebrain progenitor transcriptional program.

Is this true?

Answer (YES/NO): NO